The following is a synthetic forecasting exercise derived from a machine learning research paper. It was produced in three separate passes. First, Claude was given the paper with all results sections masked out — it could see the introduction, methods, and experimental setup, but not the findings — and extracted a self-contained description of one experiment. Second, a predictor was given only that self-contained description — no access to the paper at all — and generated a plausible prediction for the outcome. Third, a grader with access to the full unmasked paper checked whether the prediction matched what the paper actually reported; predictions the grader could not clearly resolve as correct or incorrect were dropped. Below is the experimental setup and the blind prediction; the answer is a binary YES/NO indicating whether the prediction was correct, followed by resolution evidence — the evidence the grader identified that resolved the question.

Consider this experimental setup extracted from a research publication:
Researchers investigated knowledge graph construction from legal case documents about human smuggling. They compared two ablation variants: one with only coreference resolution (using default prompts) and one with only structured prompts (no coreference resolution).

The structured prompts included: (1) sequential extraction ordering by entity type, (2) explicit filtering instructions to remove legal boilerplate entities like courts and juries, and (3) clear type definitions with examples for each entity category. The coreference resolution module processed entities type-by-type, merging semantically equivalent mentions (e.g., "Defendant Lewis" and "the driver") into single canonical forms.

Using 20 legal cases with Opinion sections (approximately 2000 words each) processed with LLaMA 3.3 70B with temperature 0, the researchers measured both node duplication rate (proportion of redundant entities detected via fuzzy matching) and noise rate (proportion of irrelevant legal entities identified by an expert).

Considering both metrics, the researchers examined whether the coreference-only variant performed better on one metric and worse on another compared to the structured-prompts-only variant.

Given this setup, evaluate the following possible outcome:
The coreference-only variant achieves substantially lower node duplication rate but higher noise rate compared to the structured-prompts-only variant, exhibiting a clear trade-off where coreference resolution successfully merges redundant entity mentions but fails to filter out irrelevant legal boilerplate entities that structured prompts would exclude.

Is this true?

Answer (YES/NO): YES